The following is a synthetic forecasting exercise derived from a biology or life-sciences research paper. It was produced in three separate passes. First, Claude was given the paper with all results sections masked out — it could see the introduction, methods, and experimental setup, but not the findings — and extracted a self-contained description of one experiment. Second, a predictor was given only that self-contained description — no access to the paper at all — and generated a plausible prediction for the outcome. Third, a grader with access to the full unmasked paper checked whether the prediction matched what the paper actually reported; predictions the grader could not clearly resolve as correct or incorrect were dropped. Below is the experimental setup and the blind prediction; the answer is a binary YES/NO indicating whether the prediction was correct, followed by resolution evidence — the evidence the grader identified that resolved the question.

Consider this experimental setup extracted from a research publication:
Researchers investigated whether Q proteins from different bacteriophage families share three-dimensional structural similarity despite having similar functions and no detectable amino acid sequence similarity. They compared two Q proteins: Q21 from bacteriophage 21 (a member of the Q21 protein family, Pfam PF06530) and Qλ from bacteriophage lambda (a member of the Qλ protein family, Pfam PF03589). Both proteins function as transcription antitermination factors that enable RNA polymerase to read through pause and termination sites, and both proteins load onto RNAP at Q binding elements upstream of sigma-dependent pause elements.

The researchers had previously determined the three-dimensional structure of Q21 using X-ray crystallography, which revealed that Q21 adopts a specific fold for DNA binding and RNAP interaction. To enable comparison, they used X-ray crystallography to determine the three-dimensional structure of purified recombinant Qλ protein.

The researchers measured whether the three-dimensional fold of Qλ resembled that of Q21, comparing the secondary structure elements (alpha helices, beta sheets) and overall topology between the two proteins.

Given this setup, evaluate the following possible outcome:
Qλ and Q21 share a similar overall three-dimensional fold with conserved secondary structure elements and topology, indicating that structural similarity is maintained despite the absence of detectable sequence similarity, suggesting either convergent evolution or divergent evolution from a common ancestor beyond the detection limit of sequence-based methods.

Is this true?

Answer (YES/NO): NO